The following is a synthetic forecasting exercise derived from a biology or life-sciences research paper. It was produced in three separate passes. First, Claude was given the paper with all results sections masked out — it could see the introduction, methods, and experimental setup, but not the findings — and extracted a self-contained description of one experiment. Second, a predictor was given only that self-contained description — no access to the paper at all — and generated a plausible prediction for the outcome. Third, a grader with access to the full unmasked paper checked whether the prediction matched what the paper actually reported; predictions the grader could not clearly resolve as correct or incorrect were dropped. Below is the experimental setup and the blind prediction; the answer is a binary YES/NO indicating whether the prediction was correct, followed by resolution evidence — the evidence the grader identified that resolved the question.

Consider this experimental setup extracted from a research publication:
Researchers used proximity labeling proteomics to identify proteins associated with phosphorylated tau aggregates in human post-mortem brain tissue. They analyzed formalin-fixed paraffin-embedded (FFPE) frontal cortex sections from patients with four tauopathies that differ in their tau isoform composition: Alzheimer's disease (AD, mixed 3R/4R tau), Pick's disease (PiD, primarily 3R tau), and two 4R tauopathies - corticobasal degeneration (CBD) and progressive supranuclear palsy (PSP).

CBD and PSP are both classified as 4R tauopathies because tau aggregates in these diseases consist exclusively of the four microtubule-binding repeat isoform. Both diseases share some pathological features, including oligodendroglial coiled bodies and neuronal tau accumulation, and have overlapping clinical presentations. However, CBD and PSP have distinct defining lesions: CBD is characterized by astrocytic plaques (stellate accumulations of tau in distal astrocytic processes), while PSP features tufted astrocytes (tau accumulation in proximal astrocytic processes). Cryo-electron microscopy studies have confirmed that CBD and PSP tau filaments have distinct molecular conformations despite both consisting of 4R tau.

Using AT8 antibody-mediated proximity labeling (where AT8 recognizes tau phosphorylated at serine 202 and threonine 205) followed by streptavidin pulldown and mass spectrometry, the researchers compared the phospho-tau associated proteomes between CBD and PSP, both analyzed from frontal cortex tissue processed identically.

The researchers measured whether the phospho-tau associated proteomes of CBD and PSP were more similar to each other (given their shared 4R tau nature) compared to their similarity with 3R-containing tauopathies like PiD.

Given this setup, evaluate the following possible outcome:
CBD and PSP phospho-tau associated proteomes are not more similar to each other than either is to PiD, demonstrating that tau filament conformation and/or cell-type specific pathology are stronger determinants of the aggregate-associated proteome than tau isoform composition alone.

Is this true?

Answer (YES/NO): NO